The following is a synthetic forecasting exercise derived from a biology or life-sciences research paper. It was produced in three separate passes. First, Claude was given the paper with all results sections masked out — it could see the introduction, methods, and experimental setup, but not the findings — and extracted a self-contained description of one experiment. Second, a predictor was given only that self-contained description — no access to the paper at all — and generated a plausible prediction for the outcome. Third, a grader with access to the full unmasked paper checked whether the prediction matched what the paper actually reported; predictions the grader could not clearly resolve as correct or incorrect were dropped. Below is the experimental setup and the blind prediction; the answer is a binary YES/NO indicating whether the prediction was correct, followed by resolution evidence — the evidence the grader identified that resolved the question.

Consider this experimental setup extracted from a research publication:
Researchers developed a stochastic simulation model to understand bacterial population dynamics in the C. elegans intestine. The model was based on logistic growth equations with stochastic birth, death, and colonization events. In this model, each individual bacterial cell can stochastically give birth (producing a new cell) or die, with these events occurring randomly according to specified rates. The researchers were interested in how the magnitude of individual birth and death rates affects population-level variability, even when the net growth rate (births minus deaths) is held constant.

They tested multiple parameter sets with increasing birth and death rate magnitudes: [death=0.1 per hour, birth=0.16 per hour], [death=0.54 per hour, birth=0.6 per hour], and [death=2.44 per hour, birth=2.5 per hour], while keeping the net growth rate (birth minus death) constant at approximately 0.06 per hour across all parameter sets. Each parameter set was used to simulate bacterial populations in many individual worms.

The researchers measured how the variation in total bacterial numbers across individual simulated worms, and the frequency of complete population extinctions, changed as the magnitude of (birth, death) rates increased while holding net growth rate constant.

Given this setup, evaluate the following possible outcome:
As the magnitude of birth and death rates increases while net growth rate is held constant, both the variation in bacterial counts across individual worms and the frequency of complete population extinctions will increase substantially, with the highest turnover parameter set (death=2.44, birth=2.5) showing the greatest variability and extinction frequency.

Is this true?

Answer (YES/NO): YES